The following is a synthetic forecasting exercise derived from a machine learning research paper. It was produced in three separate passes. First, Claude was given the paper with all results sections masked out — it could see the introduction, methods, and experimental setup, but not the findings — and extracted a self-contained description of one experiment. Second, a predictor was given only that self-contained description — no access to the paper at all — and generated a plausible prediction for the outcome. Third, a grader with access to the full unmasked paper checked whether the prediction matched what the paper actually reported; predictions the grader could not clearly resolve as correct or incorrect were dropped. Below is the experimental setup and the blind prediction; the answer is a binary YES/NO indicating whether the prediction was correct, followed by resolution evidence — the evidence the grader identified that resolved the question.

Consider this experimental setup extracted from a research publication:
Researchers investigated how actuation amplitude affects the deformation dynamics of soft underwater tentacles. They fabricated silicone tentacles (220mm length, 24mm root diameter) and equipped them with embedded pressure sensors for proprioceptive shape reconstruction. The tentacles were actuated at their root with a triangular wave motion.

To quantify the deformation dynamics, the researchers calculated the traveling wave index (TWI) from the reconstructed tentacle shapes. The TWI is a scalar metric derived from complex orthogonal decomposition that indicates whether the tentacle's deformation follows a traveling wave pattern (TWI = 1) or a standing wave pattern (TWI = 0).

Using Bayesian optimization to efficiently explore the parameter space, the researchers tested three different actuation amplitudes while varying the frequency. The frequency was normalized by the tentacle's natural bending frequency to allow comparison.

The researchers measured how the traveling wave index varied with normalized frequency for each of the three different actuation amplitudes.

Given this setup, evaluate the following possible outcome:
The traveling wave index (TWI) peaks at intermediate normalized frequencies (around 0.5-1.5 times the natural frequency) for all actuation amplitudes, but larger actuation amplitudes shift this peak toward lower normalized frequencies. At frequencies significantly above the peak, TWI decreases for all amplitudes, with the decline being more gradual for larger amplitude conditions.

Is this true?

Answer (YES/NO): NO